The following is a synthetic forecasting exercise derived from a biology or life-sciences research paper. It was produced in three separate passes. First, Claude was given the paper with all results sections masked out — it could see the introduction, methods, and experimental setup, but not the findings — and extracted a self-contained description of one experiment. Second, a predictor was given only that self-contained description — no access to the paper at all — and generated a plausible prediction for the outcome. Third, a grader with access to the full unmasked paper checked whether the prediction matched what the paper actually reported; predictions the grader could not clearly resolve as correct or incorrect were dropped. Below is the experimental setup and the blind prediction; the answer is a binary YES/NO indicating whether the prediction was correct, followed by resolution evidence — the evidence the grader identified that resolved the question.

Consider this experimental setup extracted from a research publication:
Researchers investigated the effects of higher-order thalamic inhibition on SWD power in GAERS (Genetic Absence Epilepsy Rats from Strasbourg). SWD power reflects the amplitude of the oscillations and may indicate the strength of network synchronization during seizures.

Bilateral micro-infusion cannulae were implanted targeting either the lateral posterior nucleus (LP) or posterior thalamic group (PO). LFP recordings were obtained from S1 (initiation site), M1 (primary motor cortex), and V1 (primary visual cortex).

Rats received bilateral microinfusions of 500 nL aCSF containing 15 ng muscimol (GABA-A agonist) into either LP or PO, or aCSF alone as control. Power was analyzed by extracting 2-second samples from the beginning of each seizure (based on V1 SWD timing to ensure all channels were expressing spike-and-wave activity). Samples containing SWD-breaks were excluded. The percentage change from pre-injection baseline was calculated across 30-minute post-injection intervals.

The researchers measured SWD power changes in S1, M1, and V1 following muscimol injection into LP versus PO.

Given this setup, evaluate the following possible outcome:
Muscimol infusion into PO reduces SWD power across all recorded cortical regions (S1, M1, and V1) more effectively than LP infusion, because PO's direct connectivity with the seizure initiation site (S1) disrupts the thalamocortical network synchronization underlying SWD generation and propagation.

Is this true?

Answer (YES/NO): NO